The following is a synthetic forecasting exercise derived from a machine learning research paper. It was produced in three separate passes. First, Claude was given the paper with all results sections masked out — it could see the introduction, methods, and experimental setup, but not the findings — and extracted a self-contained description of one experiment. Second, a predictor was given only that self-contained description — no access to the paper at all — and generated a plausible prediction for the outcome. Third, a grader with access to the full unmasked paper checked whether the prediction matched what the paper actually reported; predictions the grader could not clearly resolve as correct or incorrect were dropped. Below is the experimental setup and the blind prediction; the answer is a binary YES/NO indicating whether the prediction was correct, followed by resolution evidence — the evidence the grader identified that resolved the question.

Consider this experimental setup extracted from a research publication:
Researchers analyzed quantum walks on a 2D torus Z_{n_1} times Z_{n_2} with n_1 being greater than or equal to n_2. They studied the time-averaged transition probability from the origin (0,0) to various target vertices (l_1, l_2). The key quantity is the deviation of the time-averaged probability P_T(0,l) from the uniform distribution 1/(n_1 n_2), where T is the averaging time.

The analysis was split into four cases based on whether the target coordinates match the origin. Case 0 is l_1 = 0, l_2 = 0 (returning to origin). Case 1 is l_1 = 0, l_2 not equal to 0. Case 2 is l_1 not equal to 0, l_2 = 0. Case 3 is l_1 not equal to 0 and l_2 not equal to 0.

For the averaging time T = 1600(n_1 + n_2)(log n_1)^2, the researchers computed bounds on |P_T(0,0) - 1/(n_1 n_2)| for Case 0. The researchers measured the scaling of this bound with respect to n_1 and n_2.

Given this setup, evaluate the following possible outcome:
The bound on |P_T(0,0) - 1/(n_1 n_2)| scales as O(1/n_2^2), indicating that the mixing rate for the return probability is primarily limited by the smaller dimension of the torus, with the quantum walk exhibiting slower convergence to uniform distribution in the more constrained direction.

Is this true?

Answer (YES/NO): YES